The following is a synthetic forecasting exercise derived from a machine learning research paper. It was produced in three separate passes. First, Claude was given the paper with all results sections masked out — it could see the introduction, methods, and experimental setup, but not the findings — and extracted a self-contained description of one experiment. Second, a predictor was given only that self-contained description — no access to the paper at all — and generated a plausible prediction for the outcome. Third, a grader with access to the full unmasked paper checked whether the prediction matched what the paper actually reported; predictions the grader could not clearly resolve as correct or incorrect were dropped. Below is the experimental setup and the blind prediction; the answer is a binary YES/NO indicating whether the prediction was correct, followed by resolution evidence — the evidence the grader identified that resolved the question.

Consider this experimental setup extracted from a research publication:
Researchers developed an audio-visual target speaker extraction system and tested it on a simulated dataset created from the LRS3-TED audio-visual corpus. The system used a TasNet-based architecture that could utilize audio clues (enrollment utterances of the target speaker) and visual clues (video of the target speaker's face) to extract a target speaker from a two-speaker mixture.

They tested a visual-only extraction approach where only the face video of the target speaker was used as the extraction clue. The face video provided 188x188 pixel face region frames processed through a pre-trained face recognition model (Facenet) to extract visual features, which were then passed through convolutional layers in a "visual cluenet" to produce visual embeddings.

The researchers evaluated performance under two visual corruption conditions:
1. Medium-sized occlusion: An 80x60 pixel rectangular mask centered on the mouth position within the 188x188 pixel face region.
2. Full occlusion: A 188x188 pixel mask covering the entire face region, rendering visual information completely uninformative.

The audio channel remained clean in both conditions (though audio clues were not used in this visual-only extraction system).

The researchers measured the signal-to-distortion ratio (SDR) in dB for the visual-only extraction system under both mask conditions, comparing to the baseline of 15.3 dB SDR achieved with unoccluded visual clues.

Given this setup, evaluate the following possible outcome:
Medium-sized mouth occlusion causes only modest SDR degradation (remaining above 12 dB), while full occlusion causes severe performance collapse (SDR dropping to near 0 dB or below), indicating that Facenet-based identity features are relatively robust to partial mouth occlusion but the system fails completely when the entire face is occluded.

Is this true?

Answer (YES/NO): YES